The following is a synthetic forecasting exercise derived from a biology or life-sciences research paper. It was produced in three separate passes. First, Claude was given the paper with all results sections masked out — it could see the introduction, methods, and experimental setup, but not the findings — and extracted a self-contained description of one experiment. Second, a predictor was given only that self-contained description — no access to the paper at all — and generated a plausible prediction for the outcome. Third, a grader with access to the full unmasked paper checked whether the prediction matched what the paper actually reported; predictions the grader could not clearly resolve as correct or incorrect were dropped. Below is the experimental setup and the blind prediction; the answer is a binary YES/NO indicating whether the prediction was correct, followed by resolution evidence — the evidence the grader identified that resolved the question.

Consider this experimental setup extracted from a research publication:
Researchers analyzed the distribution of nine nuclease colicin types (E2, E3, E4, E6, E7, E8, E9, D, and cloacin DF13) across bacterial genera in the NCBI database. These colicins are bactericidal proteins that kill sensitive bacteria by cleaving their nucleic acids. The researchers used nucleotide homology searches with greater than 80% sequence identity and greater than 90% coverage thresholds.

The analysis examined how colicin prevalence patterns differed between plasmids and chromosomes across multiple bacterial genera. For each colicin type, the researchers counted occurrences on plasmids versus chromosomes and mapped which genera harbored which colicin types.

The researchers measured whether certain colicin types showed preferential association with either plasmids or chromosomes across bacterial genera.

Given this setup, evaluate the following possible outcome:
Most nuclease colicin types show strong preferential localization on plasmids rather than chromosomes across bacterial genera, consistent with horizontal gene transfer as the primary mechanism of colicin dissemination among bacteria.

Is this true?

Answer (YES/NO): YES